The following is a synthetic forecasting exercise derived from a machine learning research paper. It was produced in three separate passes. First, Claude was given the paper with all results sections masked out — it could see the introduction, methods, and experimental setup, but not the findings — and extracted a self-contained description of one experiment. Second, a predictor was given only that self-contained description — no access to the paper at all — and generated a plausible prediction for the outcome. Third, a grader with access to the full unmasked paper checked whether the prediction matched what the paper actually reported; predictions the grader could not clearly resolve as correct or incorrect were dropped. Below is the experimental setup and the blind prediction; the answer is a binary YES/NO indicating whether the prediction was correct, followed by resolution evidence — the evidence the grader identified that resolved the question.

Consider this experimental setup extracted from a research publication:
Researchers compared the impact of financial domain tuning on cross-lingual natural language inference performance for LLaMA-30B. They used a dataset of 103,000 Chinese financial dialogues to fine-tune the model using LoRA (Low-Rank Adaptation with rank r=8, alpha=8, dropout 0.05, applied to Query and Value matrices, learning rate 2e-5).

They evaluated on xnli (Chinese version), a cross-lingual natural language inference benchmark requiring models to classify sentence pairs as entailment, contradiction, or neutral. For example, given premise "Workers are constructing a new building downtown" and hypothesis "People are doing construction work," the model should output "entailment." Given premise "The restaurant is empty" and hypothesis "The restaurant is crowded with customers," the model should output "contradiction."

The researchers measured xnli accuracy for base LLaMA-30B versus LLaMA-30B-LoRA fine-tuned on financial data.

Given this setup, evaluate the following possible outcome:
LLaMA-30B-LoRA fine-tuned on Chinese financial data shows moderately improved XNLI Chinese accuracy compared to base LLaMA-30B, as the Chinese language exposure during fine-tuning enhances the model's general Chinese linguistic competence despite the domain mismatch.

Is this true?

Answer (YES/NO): NO